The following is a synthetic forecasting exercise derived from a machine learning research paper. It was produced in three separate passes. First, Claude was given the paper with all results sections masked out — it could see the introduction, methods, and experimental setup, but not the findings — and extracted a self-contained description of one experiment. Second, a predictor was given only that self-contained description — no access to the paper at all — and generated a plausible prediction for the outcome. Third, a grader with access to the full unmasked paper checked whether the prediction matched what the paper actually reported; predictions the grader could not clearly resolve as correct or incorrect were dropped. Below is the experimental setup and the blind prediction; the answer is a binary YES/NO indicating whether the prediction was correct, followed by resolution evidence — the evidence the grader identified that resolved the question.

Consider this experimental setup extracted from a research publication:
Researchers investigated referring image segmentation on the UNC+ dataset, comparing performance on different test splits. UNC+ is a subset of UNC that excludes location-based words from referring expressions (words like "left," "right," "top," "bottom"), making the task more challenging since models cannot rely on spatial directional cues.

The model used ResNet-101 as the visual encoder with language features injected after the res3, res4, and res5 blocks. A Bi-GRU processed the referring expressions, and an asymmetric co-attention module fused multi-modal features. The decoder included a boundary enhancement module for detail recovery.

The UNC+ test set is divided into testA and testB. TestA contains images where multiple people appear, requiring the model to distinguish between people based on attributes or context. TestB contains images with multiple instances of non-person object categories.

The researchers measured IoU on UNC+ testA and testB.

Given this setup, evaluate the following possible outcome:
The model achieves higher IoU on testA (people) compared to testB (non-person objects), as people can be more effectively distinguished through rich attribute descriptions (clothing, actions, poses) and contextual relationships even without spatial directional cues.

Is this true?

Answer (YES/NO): YES